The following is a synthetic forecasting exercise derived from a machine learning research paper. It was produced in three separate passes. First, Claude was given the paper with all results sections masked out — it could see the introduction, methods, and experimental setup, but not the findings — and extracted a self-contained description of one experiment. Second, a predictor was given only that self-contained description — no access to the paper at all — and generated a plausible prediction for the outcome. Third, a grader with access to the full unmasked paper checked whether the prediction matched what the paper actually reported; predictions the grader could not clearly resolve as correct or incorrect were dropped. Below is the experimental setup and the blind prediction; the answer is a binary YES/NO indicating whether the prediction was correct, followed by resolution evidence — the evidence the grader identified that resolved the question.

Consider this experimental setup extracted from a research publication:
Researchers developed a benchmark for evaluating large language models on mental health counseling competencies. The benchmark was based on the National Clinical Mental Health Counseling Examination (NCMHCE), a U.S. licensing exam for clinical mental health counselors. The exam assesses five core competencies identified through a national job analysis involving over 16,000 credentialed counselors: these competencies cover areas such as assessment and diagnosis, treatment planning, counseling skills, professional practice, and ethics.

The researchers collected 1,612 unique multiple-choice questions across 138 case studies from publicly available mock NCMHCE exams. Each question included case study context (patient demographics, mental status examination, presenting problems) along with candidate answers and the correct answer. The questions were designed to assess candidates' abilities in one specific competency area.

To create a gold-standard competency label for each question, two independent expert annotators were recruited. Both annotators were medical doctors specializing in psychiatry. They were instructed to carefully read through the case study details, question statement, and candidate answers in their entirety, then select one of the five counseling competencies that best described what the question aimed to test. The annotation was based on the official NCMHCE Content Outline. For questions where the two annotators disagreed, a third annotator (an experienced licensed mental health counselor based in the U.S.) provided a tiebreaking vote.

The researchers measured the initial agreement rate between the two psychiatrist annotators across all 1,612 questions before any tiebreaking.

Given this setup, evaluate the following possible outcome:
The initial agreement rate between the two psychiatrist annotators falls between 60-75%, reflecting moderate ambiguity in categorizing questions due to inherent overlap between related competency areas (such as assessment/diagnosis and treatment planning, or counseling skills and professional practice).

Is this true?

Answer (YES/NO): NO